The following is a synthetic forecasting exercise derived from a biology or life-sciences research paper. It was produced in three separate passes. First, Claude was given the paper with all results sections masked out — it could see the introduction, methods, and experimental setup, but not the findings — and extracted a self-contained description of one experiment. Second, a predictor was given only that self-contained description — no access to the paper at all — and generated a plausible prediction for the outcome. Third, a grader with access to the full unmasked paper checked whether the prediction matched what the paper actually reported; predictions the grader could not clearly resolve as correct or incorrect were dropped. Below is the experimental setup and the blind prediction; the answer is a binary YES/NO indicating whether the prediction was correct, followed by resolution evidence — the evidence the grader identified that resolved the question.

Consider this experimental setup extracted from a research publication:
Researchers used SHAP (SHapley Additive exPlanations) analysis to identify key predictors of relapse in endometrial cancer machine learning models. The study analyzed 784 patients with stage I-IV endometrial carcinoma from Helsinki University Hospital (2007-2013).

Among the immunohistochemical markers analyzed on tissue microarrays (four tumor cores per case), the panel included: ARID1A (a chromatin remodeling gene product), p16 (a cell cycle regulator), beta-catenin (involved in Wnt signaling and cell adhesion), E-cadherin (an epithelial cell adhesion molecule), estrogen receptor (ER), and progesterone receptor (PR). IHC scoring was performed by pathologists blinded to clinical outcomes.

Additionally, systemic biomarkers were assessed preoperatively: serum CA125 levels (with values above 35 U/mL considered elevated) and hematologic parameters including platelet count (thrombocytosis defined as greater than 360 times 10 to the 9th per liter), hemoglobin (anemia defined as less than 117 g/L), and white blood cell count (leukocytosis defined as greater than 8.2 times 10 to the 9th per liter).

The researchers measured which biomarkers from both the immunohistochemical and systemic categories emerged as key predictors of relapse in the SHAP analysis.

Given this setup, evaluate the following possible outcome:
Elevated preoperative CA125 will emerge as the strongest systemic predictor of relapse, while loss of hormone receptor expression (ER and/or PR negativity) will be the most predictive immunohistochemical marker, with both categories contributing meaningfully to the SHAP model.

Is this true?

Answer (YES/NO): NO